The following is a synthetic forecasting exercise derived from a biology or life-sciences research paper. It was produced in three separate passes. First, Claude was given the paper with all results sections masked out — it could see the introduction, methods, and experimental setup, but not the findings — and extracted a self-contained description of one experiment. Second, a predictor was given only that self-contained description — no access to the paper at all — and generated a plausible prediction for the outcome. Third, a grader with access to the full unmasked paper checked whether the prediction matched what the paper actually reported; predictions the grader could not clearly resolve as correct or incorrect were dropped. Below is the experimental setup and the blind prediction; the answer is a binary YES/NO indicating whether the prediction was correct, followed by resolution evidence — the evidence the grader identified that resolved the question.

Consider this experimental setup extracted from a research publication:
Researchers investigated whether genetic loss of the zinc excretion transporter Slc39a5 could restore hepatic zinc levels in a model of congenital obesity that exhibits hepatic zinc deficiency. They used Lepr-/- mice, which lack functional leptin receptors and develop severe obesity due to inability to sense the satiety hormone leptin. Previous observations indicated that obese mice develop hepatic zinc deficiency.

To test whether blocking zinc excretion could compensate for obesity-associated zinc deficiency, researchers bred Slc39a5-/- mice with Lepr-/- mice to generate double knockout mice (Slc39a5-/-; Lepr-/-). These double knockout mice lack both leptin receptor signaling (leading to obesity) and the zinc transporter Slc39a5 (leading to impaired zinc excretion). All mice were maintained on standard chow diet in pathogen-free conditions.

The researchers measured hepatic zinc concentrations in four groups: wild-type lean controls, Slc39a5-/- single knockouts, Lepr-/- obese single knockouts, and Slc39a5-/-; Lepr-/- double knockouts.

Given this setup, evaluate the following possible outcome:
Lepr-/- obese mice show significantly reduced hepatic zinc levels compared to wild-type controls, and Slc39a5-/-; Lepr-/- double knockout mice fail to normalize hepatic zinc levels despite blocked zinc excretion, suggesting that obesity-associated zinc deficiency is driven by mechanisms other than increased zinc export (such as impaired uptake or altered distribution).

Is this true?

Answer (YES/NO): NO